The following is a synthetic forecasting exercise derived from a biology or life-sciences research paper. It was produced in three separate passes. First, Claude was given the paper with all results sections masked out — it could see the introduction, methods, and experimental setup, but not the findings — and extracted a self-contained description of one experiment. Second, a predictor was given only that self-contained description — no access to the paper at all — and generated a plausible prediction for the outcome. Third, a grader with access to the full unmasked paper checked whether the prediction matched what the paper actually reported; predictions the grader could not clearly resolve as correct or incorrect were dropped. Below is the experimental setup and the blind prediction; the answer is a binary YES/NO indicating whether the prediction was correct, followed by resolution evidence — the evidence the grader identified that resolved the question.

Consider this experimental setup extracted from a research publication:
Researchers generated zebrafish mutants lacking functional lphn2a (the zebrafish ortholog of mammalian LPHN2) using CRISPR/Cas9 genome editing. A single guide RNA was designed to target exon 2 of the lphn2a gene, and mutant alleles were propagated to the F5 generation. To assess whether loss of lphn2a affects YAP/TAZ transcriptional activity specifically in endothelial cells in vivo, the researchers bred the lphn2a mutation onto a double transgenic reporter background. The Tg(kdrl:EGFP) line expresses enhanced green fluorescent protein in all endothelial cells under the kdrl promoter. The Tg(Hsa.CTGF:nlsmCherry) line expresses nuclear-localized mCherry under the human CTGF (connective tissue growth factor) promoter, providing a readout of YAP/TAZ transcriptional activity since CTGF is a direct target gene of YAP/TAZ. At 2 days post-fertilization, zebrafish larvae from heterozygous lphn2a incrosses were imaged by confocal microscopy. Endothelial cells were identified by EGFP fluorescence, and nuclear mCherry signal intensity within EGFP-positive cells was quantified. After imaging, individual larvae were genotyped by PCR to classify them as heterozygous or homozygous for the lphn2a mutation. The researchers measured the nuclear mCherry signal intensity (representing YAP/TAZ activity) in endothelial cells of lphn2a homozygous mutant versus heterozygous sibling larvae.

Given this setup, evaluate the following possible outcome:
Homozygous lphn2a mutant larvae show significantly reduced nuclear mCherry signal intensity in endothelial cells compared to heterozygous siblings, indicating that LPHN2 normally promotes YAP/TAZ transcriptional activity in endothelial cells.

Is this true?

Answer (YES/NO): NO